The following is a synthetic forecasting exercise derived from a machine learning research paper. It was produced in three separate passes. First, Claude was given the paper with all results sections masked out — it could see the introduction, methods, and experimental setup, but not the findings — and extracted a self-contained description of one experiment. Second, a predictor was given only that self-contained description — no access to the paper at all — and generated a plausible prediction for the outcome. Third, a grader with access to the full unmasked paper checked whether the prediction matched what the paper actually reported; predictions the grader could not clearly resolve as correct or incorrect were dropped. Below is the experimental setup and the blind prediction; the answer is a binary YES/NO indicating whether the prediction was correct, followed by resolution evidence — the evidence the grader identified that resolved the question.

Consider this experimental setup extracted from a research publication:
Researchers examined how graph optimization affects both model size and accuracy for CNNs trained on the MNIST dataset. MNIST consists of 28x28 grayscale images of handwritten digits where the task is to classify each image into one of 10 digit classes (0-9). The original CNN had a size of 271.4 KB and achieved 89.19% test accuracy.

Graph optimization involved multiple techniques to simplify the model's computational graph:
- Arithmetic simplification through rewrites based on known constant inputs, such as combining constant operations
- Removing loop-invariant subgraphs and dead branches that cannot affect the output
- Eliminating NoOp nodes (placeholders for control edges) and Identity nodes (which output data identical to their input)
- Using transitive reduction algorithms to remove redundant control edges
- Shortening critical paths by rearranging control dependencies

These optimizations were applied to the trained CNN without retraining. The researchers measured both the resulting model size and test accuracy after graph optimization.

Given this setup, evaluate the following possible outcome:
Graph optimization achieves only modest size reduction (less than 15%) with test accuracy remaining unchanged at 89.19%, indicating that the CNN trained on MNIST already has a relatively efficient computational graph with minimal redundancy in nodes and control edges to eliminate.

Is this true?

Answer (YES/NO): NO